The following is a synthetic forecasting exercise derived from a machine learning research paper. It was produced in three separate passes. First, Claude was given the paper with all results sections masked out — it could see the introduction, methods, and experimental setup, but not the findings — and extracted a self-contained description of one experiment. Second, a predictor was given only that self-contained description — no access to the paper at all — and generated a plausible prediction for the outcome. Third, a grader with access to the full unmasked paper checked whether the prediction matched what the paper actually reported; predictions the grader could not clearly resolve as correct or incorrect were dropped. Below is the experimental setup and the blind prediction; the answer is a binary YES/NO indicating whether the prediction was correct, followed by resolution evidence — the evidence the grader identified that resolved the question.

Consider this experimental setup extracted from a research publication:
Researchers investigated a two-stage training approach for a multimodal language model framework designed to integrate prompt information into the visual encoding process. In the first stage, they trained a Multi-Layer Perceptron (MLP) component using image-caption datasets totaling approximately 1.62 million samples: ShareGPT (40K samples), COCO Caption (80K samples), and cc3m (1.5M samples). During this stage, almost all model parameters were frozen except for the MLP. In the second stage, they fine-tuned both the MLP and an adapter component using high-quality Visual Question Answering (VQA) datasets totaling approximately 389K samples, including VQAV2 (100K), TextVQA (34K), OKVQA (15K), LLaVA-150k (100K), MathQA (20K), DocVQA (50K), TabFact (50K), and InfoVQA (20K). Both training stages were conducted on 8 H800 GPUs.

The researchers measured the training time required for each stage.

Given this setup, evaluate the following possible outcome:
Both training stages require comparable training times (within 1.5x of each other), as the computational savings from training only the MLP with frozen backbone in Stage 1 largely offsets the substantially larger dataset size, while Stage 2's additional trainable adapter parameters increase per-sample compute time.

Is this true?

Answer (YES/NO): NO